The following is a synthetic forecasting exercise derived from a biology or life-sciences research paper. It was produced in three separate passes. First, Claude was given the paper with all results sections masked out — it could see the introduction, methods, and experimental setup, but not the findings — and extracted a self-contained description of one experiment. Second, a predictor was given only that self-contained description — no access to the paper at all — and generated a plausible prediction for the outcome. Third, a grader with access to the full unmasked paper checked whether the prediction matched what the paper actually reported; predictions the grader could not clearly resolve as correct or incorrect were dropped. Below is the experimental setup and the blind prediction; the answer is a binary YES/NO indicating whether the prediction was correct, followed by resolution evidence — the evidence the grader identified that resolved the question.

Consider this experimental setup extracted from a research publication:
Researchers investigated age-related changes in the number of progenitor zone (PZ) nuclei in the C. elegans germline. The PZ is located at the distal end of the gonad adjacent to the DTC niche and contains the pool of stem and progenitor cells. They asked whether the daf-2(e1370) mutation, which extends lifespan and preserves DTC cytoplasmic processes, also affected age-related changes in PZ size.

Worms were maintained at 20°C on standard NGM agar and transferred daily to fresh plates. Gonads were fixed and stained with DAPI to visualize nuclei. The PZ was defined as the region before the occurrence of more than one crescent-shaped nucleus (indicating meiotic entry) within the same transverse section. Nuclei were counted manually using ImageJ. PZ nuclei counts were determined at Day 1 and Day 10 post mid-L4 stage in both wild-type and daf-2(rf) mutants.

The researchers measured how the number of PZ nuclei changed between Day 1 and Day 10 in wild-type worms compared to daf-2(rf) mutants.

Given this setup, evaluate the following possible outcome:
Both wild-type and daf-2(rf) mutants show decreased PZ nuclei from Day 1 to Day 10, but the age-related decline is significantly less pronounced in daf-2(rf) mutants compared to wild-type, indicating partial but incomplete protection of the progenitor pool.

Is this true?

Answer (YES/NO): YES